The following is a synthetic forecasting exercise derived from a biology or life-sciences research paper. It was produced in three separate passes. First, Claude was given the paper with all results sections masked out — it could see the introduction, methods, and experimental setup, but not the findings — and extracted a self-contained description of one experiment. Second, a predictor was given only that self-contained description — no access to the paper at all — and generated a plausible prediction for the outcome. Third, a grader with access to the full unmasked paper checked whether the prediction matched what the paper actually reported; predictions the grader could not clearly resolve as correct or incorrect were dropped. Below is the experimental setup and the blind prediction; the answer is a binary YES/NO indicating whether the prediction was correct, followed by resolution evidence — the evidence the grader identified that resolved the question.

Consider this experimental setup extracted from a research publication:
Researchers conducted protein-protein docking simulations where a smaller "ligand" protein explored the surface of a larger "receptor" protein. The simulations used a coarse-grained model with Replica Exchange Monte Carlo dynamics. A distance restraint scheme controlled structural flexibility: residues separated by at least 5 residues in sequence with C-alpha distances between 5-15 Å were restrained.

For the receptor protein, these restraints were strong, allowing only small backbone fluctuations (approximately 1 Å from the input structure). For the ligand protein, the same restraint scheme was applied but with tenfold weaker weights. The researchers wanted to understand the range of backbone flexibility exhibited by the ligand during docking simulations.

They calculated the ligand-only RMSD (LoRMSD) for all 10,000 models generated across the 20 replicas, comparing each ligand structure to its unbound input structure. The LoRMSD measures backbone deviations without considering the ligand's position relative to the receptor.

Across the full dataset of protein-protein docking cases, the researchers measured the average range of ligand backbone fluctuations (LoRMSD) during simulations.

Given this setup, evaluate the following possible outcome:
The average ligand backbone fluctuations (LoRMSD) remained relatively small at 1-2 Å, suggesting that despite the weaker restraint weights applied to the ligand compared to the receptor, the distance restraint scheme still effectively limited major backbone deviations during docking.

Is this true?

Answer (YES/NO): NO